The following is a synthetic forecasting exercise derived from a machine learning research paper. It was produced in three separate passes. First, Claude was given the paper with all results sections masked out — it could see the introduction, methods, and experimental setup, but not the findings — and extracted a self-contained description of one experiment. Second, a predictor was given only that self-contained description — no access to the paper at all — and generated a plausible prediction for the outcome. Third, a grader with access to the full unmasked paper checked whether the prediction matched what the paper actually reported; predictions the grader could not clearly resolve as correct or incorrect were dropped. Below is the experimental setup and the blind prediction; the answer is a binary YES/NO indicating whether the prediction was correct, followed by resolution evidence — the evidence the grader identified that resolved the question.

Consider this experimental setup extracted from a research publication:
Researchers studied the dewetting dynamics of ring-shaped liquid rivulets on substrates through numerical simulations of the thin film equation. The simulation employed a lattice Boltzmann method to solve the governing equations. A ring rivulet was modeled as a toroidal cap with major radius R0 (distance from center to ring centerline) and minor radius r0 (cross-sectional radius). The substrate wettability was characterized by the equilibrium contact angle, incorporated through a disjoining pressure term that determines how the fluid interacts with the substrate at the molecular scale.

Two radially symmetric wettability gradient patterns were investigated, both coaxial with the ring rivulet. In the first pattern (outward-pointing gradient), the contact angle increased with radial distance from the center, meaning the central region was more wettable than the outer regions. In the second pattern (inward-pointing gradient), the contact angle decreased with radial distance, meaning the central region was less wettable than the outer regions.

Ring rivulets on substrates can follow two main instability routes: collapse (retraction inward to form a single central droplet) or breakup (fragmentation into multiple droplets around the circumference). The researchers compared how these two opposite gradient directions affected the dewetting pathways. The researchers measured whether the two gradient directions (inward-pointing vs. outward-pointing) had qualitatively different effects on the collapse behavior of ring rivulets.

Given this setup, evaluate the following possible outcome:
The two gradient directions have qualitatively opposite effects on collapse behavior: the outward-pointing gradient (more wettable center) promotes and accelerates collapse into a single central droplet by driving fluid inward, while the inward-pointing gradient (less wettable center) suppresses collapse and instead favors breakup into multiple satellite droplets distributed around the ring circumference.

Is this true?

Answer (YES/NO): NO